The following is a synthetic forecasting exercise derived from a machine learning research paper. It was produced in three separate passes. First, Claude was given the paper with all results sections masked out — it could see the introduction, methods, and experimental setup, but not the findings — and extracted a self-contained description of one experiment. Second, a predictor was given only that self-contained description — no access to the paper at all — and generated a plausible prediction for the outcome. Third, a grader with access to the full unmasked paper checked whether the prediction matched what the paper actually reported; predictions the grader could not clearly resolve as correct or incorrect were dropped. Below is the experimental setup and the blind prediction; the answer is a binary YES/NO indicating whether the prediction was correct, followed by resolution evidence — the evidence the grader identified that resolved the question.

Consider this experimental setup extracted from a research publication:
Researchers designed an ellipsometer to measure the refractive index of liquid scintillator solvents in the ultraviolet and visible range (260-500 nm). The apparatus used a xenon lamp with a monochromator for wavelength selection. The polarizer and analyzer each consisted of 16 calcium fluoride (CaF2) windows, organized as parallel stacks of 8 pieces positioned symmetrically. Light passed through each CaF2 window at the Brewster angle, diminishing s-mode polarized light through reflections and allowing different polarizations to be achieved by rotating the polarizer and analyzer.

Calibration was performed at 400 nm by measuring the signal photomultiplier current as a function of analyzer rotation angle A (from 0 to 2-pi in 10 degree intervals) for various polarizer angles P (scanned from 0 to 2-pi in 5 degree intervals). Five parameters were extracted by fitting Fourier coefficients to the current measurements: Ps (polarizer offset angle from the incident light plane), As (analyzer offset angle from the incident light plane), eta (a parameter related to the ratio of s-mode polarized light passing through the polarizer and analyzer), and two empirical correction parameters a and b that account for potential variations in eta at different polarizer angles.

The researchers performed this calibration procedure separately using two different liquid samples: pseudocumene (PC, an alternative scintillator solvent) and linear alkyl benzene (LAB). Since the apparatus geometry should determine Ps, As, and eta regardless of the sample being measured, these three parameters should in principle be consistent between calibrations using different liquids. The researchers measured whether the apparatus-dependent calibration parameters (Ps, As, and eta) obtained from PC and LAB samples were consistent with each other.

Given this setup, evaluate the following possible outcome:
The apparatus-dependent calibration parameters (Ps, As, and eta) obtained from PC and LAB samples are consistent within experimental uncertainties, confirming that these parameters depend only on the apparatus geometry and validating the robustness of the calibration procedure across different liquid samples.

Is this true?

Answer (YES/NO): NO